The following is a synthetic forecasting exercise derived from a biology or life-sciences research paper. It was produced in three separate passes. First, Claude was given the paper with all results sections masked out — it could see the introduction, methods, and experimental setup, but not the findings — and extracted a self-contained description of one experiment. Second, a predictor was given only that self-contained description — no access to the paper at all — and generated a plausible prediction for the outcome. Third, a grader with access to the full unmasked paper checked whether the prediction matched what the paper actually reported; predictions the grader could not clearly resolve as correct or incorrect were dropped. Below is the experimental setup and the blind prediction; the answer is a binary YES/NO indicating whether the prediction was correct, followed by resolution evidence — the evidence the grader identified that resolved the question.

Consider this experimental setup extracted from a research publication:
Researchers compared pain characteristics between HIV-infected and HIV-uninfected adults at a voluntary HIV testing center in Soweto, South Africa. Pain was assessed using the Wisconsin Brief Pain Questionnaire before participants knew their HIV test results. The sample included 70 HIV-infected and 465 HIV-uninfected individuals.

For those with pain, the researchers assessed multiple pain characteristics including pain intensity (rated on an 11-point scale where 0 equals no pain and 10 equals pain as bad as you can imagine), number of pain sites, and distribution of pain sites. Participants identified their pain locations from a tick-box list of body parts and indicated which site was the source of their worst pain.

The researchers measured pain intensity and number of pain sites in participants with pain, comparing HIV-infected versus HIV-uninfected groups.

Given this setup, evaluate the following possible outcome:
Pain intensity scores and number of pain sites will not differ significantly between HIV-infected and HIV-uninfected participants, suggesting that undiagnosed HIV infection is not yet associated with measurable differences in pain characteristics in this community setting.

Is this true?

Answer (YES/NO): YES